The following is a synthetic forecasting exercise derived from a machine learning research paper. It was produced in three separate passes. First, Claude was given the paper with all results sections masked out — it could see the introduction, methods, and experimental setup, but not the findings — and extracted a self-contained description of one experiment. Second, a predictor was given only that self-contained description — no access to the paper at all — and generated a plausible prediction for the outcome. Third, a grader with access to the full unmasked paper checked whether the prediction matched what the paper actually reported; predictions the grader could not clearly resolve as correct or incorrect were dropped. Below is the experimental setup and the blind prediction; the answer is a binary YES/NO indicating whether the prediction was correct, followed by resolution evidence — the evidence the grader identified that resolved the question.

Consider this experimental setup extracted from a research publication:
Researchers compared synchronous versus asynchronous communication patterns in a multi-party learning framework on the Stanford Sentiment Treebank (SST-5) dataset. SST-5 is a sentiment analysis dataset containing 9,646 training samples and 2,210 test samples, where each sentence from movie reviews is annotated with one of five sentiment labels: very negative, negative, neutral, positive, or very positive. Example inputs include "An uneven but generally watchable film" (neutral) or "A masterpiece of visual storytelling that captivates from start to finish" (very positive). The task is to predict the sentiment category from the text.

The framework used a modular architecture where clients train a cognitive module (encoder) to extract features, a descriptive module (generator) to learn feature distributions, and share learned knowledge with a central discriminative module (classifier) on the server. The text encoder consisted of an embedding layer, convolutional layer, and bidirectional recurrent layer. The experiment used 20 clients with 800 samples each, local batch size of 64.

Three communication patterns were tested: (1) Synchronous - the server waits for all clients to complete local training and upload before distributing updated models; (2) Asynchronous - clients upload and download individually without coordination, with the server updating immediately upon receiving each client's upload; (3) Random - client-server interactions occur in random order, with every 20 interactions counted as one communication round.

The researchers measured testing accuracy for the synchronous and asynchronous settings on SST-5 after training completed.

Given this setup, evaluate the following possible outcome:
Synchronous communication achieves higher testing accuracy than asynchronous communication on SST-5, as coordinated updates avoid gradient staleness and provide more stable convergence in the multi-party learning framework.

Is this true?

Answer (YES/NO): NO